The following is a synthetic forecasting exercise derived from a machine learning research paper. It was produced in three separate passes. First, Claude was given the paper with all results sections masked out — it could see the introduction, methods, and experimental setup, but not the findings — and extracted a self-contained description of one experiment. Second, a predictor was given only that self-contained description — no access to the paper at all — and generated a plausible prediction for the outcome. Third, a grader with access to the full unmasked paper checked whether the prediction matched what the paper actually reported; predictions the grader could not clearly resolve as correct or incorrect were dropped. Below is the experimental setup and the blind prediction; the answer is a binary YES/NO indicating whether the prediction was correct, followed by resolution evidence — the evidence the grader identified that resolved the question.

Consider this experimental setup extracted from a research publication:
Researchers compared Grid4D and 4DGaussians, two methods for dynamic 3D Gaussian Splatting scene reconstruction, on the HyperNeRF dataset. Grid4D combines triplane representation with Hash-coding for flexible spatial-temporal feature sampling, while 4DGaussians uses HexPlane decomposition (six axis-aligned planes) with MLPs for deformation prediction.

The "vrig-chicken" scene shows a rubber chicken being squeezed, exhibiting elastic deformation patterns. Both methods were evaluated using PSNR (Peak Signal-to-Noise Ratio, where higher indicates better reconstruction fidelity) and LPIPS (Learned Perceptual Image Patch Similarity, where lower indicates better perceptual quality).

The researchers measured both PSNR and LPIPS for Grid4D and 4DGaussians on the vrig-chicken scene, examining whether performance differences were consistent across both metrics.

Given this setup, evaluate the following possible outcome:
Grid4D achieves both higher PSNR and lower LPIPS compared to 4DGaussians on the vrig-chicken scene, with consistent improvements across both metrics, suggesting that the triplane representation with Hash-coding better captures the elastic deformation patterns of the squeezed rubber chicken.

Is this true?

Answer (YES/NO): YES